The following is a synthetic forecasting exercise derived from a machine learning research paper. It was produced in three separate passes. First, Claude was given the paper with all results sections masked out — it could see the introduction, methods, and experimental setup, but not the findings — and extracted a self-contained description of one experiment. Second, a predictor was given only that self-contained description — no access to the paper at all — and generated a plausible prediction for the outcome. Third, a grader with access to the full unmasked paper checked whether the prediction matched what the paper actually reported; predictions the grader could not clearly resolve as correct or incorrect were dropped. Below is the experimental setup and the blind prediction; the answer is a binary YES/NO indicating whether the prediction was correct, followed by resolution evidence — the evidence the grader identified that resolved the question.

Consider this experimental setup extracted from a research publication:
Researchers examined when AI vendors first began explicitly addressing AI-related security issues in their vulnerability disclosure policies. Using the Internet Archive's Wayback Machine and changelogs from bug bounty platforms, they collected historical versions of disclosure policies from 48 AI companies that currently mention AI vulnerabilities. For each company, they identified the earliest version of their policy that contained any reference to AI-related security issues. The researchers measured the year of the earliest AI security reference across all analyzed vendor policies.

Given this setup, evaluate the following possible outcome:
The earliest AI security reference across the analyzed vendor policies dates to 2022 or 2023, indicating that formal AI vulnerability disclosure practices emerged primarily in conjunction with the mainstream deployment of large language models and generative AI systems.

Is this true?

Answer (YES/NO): NO